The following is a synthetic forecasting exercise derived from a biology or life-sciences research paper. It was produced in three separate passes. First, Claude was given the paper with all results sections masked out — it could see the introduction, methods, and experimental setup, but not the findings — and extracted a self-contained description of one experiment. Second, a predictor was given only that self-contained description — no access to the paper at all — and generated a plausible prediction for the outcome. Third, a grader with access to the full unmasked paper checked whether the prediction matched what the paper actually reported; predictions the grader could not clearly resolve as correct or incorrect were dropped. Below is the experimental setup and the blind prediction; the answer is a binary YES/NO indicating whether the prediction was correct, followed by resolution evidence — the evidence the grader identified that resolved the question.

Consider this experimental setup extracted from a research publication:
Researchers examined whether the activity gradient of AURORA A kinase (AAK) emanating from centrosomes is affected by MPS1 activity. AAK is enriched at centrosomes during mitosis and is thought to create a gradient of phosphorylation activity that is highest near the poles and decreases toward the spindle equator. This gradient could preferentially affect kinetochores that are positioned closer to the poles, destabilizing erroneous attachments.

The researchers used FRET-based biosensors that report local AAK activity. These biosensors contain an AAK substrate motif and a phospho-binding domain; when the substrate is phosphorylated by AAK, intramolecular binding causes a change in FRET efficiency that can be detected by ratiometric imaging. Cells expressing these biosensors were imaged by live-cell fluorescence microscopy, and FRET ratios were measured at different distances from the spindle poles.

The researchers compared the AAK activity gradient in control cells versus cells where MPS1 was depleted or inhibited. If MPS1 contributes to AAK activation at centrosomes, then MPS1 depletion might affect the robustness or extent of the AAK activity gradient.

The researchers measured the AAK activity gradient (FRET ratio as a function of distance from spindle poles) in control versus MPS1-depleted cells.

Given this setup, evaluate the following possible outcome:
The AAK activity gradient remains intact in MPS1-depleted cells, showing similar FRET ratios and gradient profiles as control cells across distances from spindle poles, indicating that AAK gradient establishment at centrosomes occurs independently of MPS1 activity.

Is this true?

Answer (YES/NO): NO